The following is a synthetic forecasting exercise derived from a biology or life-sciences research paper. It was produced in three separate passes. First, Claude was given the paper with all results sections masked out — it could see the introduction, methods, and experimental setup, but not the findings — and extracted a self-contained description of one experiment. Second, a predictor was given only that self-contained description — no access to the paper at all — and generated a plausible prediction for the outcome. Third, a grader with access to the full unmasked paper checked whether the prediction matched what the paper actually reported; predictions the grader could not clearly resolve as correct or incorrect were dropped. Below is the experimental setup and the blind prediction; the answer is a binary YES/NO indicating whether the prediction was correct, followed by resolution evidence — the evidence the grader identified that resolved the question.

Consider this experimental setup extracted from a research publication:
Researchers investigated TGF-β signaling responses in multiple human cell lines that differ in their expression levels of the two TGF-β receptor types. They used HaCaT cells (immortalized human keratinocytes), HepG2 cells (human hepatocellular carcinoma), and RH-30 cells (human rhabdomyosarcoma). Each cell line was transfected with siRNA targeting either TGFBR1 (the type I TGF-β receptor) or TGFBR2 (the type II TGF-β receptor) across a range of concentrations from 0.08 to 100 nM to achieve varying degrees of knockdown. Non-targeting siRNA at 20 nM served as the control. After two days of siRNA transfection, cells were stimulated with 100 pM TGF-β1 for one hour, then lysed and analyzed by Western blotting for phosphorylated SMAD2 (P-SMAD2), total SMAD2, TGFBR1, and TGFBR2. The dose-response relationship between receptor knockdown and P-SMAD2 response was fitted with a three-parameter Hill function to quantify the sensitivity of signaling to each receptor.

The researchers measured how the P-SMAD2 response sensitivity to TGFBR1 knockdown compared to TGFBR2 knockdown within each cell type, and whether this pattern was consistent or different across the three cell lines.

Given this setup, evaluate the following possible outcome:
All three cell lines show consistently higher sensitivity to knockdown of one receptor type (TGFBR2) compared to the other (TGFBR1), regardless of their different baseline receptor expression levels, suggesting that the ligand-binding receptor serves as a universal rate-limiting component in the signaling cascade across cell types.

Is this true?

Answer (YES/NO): NO